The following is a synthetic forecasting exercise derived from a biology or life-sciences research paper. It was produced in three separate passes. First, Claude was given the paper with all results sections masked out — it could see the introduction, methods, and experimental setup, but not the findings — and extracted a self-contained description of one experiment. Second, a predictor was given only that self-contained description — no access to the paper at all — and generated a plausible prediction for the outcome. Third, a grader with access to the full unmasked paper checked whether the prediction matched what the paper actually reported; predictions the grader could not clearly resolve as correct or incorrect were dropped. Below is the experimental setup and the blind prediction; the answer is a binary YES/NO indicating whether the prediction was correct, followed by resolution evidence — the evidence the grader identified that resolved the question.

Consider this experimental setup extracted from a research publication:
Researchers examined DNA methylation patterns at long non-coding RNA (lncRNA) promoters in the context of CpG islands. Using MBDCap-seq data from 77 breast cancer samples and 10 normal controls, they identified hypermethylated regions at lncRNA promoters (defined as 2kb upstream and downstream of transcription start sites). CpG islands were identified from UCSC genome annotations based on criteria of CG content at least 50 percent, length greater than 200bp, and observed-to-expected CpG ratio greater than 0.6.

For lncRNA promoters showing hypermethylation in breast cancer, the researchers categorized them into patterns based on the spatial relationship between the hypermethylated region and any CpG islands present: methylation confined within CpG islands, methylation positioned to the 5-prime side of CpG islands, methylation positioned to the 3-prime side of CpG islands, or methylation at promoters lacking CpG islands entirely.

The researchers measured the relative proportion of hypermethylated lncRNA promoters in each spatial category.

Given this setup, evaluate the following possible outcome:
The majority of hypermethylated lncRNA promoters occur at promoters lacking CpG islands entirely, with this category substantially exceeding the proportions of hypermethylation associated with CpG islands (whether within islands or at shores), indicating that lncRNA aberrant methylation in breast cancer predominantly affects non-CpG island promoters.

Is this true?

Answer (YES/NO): NO